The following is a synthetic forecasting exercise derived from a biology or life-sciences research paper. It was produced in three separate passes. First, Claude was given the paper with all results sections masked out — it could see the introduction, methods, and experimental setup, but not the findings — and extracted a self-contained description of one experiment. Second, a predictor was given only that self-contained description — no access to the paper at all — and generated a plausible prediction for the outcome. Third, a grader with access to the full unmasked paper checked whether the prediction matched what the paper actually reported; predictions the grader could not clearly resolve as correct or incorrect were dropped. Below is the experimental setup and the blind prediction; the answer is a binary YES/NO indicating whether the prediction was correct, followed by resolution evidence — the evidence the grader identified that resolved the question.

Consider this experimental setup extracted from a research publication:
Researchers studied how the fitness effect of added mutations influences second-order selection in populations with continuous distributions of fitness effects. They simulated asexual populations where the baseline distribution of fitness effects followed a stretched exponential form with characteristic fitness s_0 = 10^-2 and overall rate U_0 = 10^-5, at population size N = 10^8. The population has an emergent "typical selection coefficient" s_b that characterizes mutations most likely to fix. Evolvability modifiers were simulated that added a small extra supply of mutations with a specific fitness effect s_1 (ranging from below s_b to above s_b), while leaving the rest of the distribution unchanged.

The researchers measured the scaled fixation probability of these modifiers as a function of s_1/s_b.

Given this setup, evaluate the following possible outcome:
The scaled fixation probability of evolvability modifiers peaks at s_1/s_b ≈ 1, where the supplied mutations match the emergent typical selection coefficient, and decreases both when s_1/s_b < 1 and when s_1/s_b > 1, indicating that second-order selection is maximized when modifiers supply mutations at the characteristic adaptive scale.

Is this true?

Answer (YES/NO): NO